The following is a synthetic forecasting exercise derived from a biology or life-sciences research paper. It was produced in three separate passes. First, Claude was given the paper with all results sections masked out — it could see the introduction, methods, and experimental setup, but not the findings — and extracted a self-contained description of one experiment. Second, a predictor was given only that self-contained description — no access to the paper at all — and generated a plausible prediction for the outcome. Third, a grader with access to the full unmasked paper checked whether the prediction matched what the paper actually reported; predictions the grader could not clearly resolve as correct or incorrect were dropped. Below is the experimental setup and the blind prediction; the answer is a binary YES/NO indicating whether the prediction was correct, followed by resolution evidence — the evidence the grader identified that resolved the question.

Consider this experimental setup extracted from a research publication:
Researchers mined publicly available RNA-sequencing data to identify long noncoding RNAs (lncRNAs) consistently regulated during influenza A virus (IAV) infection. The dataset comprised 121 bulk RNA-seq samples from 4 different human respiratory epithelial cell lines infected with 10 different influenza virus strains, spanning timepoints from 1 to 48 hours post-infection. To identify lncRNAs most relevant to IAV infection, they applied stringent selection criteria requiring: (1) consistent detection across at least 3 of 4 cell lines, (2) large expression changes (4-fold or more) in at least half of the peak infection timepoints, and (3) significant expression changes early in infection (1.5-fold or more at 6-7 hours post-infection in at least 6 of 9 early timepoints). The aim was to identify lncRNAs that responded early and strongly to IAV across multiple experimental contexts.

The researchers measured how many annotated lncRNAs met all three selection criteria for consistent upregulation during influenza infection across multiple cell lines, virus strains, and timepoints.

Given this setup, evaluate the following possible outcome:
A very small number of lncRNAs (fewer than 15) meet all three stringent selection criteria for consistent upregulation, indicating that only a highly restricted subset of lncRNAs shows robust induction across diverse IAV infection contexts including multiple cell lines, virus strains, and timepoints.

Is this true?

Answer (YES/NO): YES